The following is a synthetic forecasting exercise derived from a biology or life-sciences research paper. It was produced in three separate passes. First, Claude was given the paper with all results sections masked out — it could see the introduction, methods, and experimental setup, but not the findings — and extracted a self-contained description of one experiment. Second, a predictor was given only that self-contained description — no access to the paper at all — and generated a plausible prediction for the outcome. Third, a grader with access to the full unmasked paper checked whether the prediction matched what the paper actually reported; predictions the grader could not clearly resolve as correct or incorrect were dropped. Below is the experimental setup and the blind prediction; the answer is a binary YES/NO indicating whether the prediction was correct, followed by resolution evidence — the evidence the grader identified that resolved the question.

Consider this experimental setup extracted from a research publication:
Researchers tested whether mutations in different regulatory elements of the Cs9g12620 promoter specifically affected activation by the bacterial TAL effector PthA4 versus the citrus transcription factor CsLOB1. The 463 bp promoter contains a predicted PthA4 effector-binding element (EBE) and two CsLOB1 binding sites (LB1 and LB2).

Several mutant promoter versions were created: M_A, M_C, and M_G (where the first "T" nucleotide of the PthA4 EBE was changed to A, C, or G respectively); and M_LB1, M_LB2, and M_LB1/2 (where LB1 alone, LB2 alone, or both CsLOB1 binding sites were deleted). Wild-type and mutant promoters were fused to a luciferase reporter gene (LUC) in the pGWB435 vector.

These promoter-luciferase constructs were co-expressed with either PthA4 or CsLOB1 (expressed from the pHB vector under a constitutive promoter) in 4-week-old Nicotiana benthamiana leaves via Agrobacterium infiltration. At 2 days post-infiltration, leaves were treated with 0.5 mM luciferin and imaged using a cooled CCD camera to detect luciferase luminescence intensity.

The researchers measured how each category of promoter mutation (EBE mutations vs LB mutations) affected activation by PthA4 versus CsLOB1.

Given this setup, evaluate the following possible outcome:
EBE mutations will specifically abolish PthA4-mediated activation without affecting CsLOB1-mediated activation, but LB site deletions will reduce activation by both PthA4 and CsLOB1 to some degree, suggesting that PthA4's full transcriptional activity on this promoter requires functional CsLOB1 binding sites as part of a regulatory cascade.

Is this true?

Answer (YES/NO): NO